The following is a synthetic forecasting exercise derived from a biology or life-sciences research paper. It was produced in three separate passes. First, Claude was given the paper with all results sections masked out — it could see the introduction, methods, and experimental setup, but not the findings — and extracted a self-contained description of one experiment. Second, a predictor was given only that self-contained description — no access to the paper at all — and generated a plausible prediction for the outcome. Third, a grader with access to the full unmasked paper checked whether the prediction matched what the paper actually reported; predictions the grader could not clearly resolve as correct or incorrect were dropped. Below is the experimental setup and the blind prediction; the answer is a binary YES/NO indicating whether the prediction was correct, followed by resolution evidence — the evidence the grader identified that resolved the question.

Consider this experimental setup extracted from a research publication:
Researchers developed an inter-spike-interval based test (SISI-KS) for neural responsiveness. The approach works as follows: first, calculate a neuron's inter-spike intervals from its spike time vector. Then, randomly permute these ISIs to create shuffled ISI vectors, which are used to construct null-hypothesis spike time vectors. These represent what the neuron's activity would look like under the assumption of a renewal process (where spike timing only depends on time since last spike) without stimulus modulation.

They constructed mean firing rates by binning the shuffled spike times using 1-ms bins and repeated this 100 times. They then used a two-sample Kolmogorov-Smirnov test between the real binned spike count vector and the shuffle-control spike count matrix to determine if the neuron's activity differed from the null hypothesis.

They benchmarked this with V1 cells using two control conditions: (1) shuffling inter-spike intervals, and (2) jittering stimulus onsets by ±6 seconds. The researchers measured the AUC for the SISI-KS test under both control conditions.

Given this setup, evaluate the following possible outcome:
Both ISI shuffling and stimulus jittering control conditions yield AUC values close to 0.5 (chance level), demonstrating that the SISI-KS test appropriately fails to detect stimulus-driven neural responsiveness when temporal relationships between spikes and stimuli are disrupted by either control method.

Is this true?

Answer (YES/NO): NO